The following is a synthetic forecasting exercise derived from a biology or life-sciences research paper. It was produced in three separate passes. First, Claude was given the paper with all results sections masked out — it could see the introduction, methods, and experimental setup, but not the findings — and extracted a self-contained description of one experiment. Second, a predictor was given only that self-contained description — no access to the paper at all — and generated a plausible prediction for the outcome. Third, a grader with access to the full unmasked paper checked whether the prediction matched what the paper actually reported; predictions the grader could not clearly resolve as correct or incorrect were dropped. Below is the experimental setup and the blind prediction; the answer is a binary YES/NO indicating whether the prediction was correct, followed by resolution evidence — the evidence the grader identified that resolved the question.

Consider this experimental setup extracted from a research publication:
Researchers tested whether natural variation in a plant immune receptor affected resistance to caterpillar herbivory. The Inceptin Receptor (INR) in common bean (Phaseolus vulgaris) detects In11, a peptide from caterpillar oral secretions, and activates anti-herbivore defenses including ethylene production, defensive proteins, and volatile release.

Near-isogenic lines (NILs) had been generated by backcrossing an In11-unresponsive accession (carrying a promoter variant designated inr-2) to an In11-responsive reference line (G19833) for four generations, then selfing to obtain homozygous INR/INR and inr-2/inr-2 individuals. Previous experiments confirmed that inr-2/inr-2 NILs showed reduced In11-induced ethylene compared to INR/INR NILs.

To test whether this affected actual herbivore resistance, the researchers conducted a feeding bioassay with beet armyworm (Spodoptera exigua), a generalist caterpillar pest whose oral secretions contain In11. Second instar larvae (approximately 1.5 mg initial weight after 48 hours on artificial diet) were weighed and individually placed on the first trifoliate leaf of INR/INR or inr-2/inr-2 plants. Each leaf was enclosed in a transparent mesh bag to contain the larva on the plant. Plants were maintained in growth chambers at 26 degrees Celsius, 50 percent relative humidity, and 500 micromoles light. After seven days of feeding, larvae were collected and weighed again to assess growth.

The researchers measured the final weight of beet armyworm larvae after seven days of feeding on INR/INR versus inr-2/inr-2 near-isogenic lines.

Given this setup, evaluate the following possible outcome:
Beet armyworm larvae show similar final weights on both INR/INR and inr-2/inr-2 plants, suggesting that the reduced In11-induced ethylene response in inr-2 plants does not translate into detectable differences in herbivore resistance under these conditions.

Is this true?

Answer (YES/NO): YES